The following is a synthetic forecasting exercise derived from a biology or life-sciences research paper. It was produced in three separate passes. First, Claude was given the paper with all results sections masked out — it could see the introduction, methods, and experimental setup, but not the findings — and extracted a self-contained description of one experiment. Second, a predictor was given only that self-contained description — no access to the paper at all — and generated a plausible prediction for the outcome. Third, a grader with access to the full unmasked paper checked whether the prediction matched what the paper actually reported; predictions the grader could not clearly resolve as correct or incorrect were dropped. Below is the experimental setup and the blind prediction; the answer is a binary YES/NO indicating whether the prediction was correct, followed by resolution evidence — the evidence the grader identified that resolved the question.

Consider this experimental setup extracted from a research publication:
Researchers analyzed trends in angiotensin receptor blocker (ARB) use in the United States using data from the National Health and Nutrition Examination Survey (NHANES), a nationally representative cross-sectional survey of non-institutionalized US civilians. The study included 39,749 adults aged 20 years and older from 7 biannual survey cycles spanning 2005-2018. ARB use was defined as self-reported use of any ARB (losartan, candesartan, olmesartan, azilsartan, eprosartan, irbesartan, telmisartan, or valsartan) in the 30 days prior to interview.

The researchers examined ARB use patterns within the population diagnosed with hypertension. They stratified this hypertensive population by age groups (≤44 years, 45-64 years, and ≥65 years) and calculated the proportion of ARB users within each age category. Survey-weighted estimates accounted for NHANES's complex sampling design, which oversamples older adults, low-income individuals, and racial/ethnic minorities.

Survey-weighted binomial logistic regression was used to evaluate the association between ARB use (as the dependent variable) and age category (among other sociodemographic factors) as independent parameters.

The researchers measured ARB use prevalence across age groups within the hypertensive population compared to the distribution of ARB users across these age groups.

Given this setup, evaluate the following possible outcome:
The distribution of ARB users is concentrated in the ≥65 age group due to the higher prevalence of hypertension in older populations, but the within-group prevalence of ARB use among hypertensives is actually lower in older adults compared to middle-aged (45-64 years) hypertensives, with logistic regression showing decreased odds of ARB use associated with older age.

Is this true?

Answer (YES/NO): NO